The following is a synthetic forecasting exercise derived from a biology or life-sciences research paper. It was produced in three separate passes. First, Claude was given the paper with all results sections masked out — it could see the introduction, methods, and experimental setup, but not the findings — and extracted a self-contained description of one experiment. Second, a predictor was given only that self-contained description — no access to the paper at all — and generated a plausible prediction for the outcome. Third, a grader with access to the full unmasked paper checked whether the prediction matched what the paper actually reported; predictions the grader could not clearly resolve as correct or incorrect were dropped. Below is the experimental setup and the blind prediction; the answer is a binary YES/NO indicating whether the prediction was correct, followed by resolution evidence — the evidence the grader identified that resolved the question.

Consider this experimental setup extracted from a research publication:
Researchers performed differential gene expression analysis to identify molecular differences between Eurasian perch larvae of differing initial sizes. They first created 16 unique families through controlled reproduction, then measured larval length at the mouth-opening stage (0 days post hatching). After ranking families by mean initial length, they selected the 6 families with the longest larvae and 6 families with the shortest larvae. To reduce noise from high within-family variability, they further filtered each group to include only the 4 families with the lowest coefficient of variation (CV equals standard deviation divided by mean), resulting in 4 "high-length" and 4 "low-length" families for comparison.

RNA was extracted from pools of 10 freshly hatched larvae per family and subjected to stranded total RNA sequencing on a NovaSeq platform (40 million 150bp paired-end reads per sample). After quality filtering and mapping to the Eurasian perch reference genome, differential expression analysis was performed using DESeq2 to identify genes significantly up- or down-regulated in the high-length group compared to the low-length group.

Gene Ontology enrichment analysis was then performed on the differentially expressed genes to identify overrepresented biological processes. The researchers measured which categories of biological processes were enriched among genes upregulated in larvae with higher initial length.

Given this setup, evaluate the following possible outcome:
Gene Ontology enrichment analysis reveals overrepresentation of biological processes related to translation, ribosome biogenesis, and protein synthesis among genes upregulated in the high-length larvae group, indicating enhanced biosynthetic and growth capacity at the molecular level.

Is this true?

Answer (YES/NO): NO